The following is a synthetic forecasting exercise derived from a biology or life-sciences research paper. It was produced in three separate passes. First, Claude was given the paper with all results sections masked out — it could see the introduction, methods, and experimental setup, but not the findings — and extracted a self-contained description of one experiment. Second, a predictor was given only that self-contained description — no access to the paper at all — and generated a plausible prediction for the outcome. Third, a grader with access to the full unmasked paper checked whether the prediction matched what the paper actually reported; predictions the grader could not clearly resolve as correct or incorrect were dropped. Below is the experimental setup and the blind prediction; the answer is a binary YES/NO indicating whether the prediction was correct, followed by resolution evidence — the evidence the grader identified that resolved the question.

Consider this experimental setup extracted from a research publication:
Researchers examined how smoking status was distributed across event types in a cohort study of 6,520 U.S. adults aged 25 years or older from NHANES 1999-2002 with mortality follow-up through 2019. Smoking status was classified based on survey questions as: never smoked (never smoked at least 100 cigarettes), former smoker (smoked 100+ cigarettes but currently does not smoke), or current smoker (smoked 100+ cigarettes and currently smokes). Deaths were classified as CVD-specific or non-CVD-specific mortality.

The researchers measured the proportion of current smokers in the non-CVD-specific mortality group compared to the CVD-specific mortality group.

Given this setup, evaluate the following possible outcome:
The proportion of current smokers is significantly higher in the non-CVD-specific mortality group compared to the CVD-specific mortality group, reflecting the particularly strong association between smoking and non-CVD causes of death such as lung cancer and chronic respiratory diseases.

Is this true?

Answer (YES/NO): YES